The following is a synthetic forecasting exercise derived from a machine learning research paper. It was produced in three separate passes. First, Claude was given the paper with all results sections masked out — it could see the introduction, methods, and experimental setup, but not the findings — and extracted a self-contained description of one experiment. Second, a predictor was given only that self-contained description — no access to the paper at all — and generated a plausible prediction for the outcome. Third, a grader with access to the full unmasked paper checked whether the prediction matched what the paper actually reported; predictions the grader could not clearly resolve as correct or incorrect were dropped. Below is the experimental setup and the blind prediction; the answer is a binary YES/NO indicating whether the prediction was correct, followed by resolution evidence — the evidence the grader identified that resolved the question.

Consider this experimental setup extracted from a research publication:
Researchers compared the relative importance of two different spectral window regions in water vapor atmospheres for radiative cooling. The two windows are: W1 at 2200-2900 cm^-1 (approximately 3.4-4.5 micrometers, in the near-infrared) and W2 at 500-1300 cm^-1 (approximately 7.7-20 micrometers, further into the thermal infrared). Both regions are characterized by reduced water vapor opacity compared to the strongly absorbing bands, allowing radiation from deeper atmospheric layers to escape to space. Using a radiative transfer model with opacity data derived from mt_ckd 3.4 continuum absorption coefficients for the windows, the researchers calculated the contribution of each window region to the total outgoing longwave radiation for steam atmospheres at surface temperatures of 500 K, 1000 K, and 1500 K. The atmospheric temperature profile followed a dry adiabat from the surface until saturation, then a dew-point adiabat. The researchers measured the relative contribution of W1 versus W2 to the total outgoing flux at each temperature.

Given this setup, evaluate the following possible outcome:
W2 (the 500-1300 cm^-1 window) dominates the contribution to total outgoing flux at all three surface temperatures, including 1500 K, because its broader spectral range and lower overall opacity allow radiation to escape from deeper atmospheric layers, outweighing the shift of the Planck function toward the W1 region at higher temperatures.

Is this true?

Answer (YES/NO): NO